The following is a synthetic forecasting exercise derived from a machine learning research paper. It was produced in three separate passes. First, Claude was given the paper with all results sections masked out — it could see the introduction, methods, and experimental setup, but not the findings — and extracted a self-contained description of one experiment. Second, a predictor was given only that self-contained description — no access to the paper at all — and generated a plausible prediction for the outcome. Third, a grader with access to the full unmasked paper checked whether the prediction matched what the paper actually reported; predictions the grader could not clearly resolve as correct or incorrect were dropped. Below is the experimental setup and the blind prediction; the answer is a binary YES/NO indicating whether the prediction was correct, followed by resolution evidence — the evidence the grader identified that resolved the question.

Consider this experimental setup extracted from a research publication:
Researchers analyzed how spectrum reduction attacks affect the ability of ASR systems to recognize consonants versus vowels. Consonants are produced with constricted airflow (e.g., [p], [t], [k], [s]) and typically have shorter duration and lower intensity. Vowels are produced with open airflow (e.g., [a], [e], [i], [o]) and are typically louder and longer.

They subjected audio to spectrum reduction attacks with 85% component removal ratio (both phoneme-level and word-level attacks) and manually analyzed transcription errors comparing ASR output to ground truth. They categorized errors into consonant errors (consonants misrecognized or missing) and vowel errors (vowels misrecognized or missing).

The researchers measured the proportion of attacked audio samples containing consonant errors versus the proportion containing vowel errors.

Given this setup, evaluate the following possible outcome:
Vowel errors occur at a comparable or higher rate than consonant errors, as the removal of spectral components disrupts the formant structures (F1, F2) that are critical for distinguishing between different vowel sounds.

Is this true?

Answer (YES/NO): NO